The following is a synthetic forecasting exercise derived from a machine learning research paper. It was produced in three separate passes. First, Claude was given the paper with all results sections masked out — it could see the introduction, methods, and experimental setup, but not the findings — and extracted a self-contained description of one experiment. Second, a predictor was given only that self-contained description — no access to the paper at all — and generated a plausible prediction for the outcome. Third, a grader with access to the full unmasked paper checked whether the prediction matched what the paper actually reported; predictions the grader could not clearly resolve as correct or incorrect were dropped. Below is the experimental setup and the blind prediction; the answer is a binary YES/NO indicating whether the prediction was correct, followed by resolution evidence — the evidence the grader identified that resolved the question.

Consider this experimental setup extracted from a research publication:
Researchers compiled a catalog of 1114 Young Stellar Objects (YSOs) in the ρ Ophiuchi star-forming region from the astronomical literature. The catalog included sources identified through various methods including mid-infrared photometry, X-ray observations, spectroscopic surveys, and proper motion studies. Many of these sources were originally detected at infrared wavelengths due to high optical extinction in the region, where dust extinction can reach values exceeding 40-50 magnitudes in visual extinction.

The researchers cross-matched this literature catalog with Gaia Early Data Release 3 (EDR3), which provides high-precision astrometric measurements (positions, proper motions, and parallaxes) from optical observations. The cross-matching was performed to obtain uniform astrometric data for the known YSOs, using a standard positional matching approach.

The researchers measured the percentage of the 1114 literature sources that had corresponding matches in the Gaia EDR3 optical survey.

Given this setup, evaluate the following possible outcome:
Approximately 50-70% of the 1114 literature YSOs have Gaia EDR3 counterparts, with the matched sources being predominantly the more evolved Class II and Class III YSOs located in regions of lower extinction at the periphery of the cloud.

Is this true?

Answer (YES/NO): YES